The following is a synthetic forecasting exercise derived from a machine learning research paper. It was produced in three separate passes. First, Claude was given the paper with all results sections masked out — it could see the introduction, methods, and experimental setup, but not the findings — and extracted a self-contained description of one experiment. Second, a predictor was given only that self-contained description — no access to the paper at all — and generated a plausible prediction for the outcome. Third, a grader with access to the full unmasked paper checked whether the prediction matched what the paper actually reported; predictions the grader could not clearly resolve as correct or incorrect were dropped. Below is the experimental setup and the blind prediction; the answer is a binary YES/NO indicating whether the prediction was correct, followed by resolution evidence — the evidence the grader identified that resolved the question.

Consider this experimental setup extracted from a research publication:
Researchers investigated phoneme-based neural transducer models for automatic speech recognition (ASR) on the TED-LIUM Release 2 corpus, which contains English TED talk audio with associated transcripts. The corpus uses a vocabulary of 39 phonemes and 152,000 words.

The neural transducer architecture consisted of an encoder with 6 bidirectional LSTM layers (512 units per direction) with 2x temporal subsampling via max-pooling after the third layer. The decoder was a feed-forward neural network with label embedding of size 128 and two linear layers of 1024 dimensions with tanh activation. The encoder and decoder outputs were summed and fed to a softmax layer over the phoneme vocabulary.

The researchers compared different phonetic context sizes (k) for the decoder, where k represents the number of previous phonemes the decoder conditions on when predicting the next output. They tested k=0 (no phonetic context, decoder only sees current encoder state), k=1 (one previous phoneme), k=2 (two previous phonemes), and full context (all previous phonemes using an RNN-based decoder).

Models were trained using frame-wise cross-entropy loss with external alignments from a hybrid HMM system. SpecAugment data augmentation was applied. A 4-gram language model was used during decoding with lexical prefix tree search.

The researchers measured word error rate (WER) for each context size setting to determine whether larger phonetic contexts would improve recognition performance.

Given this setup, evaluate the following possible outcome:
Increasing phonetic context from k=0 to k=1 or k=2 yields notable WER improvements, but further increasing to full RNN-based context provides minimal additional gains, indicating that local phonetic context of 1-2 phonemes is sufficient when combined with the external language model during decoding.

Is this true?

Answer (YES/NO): NO